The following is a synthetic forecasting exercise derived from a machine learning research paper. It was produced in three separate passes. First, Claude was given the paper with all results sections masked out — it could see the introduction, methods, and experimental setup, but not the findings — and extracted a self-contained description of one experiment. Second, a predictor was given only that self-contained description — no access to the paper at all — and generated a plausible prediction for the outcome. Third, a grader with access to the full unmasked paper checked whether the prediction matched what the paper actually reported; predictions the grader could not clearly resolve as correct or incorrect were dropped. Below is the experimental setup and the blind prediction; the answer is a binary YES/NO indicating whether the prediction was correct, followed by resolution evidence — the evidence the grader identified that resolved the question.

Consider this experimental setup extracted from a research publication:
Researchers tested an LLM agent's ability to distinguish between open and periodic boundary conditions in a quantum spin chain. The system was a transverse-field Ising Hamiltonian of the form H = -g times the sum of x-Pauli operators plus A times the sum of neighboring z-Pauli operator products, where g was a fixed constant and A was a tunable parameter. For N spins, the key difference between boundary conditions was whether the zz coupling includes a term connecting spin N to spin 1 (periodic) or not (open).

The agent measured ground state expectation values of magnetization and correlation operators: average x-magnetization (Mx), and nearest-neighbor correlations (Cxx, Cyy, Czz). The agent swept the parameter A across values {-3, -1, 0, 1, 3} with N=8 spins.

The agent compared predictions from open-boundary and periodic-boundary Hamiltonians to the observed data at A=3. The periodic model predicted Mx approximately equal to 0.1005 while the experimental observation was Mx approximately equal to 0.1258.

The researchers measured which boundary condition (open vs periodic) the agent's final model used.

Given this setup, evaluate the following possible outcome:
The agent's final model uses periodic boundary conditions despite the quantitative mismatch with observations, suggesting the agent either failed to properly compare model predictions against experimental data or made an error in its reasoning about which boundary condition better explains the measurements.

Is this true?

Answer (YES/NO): NO